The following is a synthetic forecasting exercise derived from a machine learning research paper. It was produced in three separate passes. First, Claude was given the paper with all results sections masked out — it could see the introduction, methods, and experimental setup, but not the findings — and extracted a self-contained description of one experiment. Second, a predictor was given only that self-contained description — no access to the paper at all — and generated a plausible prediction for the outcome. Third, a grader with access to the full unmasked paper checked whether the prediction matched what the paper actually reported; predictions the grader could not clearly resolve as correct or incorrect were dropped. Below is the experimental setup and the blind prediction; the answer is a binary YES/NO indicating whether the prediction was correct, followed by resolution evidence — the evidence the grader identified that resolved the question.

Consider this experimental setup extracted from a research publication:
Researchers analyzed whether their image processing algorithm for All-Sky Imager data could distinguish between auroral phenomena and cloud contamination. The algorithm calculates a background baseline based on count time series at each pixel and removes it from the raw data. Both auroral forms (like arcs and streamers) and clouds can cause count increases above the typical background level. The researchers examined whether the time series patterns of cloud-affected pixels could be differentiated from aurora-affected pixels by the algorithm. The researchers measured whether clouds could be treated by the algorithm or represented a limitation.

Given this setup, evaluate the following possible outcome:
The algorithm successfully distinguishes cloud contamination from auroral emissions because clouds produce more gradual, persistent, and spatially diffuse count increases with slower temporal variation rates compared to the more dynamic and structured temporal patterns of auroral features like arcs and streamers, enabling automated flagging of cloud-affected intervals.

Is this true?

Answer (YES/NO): NO